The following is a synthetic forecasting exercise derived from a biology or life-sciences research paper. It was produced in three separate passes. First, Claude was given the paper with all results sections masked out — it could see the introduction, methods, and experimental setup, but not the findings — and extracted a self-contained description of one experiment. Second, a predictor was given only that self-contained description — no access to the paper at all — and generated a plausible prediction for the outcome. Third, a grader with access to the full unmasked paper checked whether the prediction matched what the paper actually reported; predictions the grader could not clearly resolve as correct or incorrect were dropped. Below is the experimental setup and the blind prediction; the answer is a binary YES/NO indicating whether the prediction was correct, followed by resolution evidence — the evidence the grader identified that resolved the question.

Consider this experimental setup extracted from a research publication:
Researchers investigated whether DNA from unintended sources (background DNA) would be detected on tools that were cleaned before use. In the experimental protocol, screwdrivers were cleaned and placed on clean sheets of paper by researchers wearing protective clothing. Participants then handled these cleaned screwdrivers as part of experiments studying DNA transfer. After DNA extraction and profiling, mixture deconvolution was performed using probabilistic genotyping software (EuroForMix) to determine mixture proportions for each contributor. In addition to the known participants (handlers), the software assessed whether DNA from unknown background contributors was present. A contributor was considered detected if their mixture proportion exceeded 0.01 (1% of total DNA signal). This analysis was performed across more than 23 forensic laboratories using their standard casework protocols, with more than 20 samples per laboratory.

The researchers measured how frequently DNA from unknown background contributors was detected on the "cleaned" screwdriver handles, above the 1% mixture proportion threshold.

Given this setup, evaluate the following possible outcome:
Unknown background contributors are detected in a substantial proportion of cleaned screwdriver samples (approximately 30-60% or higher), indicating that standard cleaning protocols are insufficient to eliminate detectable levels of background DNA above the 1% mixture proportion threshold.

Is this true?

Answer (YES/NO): YES